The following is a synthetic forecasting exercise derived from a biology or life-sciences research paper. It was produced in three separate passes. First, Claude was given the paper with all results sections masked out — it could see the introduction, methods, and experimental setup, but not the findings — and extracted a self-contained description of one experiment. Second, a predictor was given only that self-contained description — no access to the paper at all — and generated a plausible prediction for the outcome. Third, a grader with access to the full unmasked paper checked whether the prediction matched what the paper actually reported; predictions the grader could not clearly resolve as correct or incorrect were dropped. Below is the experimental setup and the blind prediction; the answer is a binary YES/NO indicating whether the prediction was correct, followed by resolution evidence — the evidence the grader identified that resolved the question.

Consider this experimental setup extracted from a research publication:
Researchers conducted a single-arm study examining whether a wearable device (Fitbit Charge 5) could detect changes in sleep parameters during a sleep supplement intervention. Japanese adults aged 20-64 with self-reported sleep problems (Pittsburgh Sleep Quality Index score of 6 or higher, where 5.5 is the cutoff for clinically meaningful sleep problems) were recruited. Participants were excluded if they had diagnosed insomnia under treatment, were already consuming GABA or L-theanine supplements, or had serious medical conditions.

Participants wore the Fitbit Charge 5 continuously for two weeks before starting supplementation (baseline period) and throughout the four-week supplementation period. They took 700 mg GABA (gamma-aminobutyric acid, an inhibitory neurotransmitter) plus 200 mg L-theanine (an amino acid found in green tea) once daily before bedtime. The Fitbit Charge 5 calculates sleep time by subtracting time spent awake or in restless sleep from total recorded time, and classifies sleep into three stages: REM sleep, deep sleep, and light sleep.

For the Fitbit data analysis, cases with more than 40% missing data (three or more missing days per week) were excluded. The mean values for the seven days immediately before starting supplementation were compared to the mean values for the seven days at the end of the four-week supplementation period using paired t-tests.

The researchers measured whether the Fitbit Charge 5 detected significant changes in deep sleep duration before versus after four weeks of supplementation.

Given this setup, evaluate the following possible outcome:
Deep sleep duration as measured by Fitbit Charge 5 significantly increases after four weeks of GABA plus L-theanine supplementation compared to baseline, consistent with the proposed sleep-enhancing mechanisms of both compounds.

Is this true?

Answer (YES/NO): NO